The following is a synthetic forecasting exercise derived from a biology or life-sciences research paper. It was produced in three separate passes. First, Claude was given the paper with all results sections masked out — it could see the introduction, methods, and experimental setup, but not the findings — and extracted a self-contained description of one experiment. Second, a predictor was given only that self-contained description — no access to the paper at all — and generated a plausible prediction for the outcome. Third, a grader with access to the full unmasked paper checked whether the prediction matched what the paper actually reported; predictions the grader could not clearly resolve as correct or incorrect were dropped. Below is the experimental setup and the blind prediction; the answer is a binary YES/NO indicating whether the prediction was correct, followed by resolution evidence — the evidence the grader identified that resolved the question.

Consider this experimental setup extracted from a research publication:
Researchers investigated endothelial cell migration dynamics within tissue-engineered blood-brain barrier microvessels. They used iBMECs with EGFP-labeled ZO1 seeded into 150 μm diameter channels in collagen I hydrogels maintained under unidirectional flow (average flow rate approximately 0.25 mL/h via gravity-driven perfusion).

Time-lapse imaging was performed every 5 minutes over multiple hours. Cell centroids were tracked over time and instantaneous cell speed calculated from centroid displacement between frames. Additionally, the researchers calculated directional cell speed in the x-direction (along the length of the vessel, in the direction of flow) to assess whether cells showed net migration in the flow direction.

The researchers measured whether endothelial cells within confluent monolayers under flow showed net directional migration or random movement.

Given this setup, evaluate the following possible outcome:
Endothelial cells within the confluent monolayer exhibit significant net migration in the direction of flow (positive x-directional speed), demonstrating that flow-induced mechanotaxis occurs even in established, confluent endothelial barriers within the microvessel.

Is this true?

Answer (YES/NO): NO